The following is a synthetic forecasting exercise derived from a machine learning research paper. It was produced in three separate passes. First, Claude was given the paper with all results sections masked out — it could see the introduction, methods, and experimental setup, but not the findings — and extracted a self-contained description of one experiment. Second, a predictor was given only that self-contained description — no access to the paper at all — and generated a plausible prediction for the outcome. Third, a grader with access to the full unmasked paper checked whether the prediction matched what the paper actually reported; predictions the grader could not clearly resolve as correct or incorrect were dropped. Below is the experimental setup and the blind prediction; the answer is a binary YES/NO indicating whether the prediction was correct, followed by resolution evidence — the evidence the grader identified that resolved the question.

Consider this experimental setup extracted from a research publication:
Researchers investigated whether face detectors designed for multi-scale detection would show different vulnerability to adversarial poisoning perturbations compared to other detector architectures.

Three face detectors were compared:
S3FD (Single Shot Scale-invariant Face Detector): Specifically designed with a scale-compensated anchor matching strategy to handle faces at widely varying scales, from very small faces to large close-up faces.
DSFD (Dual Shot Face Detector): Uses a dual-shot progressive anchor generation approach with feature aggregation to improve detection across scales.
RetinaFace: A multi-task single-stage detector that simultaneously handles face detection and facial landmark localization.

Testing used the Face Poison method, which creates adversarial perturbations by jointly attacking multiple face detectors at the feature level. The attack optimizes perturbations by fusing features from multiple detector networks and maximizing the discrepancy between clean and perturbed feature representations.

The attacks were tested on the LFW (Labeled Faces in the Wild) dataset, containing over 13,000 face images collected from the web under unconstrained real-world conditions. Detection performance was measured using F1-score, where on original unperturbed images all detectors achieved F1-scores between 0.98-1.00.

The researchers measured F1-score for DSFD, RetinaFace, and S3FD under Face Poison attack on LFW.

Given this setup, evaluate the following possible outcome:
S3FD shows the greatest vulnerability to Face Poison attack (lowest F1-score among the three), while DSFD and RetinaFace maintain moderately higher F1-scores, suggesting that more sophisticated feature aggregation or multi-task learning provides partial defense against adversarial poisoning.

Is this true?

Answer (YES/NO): NO